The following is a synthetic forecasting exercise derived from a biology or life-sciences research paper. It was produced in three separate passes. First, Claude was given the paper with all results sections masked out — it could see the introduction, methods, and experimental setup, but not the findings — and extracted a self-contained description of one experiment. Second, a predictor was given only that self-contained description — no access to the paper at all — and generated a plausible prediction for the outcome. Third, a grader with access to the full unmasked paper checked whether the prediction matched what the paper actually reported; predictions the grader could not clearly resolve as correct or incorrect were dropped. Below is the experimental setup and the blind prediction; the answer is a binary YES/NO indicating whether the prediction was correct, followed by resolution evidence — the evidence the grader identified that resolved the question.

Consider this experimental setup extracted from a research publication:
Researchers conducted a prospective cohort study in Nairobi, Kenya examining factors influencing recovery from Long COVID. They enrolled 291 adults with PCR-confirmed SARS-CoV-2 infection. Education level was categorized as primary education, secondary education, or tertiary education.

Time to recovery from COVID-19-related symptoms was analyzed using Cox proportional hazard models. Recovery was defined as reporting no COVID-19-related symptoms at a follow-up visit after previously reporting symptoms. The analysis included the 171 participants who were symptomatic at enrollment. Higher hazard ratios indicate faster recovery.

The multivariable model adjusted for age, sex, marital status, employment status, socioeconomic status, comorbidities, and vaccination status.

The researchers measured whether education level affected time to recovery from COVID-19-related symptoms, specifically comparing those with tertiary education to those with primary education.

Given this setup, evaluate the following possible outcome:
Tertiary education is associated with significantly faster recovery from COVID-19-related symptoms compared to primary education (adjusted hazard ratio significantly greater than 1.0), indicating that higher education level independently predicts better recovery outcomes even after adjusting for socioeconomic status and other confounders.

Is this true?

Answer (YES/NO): YES